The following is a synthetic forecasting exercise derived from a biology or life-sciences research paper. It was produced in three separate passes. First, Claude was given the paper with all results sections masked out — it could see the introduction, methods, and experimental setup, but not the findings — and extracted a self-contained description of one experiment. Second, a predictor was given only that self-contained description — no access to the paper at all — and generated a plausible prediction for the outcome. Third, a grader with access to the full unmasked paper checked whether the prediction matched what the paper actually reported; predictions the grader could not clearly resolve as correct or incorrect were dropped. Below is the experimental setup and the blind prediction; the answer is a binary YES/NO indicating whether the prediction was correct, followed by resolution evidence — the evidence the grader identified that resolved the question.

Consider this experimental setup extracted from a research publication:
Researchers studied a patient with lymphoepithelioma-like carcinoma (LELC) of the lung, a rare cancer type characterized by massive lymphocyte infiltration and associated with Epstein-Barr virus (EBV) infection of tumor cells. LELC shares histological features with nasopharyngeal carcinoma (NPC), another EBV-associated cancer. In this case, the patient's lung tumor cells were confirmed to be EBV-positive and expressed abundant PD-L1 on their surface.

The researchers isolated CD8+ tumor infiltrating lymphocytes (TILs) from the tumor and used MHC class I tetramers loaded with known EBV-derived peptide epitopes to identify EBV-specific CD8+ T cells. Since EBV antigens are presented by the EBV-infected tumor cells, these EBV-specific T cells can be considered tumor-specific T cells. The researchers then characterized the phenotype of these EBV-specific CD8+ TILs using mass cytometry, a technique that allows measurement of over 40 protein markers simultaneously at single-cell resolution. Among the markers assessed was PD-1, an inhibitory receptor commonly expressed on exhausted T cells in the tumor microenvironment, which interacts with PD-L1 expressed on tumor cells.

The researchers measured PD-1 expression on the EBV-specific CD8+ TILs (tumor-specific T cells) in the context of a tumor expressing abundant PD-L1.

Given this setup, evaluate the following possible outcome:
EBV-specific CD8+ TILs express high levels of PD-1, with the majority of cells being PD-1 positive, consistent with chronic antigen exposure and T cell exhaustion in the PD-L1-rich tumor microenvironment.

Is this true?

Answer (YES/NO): NO